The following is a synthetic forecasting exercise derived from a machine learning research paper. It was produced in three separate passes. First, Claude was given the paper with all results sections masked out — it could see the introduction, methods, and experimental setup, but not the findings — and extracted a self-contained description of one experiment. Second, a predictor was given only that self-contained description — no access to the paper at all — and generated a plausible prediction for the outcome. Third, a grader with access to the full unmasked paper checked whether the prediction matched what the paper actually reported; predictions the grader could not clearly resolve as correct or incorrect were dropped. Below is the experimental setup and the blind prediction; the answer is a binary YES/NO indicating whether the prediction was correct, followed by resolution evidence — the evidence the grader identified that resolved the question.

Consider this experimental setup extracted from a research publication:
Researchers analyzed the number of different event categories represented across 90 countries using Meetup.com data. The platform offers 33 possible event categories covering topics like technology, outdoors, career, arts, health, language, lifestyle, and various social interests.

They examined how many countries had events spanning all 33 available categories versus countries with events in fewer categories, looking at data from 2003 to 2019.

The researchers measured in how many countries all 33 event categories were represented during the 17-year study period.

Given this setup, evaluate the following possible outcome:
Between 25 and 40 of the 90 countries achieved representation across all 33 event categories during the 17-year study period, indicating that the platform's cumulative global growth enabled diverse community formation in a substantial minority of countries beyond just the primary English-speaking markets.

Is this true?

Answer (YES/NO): NO